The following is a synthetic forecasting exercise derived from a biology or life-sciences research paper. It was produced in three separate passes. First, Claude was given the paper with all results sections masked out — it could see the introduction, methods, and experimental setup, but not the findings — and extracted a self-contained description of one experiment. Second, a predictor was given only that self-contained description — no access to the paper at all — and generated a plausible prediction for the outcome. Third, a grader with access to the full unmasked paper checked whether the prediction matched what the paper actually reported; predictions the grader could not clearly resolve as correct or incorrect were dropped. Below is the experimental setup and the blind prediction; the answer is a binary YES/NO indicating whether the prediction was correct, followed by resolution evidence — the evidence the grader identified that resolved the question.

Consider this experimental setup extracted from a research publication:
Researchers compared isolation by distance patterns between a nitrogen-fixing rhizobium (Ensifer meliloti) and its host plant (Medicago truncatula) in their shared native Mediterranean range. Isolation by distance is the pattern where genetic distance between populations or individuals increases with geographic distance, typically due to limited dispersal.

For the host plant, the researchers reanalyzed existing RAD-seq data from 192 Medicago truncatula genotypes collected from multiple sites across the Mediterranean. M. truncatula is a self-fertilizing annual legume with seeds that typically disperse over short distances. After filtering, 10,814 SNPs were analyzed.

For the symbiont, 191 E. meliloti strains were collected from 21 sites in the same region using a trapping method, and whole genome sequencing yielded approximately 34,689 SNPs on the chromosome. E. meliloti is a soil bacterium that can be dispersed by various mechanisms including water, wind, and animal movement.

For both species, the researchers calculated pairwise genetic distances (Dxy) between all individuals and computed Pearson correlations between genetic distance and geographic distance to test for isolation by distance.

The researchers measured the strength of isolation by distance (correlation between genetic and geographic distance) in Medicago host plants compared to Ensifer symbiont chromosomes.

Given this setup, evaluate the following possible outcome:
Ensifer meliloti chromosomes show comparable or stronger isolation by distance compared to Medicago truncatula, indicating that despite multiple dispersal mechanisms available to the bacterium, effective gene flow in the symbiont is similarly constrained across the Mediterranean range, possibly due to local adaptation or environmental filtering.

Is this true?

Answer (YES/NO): NO